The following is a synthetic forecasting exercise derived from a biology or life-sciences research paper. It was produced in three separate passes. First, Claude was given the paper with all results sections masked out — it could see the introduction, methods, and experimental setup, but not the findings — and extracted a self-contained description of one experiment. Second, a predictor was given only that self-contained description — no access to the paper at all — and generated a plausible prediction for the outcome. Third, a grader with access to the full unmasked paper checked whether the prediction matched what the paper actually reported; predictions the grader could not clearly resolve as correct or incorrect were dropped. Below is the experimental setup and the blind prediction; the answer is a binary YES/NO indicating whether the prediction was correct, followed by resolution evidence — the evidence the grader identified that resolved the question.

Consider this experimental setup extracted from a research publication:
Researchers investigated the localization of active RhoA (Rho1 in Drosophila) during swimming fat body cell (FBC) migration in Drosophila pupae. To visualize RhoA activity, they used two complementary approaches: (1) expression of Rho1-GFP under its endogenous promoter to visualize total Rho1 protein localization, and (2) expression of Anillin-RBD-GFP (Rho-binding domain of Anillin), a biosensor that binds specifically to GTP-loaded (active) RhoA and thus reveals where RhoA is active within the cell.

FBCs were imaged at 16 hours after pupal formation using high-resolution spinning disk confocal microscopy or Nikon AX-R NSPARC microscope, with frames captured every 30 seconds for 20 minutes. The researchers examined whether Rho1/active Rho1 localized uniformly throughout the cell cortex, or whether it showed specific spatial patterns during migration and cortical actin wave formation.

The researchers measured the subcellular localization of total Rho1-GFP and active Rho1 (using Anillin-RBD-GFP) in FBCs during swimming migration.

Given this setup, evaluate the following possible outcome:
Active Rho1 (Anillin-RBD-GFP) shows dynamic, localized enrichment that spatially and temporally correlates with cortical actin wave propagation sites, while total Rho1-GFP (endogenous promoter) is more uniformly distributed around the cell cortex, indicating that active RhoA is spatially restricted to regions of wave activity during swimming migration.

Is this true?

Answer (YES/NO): NO